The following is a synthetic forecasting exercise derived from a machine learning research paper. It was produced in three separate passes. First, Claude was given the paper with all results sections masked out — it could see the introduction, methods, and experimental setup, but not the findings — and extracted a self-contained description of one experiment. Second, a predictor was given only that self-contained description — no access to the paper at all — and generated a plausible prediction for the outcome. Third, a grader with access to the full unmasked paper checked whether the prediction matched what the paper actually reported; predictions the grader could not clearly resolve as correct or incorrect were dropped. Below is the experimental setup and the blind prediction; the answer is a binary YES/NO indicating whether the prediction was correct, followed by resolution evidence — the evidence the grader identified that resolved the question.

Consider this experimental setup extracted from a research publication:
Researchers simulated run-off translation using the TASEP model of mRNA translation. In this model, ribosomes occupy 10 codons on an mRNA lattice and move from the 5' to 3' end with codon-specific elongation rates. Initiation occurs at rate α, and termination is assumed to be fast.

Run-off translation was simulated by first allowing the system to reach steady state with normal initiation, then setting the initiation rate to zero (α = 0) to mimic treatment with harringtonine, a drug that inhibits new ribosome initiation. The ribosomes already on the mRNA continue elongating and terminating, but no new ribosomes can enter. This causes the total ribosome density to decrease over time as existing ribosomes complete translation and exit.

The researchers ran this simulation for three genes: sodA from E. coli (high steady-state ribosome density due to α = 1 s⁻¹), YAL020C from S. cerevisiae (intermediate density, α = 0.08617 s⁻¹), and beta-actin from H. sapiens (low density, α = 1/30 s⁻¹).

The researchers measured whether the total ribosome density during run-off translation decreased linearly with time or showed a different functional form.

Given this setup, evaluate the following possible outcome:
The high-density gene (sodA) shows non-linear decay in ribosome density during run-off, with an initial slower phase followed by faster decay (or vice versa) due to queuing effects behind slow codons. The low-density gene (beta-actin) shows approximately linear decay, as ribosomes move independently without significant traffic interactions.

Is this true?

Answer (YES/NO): NO